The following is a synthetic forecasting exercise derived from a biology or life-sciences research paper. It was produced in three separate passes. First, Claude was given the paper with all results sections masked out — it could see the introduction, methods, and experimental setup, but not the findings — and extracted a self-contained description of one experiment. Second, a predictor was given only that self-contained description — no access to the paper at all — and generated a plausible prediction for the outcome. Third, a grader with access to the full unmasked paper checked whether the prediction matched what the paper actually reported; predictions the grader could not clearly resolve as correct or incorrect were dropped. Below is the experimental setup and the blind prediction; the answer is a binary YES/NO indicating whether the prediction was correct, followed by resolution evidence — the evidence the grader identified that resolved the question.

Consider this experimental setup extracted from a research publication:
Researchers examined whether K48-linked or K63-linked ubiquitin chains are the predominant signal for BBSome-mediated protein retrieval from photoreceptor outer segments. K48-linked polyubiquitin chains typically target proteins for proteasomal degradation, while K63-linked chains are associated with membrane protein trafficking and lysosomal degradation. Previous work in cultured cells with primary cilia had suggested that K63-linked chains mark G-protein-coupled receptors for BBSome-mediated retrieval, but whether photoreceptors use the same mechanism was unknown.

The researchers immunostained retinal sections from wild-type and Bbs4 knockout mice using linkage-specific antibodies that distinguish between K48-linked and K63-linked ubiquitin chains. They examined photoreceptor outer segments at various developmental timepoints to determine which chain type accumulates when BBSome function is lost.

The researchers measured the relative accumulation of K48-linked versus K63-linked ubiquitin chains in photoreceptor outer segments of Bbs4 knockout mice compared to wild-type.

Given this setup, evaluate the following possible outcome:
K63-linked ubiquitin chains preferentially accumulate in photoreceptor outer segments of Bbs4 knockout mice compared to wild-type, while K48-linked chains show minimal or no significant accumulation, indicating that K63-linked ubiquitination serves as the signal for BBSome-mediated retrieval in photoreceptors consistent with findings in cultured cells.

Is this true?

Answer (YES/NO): YES